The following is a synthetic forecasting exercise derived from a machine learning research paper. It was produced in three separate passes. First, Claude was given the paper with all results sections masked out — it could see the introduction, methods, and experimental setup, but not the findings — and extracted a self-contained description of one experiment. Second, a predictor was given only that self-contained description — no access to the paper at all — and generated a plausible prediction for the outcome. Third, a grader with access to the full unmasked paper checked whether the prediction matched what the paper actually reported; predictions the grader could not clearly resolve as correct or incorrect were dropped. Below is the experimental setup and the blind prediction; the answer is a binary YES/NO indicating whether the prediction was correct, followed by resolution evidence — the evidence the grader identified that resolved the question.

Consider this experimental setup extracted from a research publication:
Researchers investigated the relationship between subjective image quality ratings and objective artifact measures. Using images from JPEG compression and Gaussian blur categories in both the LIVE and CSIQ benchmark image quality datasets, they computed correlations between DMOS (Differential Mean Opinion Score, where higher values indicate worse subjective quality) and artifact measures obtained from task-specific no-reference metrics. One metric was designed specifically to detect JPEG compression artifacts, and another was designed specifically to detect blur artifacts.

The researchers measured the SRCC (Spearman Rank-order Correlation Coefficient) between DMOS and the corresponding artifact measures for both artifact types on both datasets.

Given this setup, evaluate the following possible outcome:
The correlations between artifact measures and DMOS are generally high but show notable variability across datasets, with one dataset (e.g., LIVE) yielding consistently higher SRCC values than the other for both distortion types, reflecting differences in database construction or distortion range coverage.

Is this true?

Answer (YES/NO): NO